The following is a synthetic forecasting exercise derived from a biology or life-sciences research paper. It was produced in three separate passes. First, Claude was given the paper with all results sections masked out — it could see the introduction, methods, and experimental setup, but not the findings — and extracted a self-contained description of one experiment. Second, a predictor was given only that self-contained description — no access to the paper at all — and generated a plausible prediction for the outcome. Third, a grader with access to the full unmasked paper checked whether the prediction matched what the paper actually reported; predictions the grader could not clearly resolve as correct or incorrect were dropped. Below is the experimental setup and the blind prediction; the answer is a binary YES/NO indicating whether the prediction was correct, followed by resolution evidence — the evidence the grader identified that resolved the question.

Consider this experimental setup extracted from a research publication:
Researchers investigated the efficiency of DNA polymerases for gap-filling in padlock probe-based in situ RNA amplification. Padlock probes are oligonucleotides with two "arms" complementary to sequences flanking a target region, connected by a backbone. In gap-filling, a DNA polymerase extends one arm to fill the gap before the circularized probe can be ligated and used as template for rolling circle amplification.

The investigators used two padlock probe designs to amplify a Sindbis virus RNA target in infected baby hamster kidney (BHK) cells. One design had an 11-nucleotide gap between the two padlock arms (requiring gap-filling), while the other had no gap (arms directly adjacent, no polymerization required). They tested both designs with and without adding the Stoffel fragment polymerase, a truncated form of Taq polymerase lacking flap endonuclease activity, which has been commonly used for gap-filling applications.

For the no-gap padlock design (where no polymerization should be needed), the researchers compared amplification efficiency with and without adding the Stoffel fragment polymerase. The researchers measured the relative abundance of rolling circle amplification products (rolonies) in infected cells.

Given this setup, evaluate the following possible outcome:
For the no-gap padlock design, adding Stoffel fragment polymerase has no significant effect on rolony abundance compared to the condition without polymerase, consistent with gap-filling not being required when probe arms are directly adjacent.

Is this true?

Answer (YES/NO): NO